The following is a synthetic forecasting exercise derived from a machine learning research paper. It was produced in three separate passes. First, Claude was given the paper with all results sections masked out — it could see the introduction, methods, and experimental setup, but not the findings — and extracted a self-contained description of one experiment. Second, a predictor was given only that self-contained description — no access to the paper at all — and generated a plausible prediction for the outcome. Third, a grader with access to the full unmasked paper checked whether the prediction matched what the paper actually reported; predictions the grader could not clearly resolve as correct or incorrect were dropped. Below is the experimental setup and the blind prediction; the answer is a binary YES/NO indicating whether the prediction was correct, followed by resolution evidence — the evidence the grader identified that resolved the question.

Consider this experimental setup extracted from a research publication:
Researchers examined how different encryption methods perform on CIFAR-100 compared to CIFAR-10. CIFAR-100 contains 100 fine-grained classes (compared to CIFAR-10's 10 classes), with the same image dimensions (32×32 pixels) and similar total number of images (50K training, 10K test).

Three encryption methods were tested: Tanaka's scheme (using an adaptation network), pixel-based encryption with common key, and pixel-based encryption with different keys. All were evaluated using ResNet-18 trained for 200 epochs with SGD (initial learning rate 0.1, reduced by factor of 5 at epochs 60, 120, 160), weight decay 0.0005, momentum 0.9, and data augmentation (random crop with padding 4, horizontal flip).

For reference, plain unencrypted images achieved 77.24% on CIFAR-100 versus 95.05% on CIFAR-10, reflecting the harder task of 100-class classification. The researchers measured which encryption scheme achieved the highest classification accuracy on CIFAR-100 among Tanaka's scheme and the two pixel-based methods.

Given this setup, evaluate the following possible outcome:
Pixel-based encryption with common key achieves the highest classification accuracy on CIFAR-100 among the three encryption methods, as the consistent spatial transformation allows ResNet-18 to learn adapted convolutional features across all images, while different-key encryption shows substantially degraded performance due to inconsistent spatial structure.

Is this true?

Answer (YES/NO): NO